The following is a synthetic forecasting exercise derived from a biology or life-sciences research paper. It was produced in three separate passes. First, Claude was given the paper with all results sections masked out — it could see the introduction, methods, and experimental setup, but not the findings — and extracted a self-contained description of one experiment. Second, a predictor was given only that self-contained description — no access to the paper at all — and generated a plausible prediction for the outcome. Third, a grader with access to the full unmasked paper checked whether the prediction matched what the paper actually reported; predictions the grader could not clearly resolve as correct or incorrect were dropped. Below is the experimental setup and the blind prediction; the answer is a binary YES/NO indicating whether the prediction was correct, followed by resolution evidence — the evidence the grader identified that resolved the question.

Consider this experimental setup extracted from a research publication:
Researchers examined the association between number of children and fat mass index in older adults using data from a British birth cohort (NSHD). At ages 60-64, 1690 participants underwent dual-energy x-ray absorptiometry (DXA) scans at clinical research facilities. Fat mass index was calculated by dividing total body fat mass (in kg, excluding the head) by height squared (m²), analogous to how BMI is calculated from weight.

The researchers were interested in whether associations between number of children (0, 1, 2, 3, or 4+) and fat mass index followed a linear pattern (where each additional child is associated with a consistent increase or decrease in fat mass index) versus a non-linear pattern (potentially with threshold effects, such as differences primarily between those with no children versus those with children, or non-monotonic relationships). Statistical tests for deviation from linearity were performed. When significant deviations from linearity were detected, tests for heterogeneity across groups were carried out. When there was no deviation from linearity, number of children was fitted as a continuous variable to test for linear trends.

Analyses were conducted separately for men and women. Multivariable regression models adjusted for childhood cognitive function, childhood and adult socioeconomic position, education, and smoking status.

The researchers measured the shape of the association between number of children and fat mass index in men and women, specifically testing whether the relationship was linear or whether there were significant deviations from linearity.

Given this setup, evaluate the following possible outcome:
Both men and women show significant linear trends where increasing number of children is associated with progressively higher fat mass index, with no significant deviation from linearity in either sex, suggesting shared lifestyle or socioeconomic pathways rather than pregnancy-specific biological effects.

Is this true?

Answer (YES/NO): NO